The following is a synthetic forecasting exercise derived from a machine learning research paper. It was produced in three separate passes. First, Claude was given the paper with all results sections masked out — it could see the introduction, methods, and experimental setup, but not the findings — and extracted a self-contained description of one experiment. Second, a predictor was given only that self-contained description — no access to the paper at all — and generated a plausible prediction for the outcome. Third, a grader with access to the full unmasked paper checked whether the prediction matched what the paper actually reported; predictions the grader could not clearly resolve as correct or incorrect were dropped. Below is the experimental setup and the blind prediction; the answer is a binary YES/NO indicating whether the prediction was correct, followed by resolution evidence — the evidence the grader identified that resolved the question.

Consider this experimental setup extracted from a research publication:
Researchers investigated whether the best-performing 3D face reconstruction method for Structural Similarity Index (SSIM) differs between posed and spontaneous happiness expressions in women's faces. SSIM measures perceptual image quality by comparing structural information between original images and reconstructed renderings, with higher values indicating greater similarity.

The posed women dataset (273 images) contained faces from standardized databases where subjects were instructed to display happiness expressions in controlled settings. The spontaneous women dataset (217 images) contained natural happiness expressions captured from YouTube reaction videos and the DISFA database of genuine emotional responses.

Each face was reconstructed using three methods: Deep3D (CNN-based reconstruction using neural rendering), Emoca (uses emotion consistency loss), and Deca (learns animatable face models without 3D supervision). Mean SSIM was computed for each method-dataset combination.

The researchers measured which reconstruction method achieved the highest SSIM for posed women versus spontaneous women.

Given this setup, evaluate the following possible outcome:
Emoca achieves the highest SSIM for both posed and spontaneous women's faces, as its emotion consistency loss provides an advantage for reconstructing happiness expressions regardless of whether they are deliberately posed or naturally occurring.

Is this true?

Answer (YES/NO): NO